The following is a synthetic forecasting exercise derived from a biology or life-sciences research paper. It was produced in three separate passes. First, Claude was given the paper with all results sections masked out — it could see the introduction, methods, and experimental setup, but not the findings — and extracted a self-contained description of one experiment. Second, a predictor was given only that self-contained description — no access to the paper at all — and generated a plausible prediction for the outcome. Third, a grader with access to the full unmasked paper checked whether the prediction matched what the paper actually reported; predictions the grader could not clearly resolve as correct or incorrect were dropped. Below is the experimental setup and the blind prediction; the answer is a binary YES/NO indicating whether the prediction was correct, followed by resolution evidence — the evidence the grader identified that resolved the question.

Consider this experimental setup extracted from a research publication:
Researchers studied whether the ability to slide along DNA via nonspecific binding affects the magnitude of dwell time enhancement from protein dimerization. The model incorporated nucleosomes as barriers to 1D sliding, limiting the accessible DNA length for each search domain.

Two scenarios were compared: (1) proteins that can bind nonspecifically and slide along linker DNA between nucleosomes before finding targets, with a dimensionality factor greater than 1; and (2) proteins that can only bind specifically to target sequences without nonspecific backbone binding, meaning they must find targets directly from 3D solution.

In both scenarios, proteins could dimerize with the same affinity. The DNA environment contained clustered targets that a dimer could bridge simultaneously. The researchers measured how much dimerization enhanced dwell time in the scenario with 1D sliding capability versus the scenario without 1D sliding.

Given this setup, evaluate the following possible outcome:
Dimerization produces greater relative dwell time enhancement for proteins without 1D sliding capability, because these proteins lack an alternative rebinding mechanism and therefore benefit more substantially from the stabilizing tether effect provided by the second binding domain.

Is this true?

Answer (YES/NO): NO